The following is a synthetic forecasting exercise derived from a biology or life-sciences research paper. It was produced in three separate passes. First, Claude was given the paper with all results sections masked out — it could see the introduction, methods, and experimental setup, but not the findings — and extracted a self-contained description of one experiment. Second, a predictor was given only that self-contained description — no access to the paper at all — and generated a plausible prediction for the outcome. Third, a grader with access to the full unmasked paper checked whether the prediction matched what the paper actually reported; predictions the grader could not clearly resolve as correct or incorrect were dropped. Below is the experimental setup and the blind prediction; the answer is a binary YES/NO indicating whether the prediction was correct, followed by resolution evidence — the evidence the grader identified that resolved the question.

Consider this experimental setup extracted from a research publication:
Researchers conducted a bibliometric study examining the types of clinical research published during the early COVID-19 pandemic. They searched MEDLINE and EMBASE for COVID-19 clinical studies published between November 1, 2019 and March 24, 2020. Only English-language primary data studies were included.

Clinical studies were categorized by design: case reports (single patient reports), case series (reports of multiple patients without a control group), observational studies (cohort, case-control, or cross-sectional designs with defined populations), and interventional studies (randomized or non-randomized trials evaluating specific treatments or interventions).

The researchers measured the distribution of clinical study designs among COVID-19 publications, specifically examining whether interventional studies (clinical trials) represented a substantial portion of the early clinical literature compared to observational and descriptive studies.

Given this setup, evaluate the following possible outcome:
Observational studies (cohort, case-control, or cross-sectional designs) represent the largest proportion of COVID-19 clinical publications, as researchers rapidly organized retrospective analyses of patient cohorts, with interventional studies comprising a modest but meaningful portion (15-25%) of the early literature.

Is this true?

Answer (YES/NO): NO